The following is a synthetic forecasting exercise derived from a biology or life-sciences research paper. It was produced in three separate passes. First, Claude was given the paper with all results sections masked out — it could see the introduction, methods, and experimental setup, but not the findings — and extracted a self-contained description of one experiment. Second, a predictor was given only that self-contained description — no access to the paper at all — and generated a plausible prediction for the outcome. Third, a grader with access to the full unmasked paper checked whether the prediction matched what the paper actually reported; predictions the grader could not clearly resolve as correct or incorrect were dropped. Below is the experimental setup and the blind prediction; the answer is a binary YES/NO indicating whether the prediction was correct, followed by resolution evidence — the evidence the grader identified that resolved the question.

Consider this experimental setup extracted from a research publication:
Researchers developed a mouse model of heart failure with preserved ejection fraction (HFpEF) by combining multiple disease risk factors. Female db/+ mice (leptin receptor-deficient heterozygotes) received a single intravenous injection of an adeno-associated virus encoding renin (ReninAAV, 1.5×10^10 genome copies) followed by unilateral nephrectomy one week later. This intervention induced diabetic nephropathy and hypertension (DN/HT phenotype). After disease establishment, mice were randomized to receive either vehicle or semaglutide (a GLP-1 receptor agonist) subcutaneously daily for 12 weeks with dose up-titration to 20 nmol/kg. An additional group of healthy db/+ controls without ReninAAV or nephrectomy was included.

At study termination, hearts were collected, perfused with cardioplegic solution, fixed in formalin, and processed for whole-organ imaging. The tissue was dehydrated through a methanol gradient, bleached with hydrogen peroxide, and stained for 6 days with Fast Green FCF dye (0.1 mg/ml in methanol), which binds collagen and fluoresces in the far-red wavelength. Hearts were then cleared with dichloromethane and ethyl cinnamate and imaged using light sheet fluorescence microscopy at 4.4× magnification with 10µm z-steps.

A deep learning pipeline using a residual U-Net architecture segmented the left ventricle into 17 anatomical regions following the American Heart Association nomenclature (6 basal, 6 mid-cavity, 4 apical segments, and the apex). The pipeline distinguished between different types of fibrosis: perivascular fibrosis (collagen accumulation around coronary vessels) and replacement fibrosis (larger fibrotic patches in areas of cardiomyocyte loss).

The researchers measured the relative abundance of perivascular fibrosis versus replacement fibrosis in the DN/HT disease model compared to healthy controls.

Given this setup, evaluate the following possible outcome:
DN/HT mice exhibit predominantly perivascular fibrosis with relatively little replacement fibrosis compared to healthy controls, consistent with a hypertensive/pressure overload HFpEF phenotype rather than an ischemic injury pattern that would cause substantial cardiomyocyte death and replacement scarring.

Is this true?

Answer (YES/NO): NO